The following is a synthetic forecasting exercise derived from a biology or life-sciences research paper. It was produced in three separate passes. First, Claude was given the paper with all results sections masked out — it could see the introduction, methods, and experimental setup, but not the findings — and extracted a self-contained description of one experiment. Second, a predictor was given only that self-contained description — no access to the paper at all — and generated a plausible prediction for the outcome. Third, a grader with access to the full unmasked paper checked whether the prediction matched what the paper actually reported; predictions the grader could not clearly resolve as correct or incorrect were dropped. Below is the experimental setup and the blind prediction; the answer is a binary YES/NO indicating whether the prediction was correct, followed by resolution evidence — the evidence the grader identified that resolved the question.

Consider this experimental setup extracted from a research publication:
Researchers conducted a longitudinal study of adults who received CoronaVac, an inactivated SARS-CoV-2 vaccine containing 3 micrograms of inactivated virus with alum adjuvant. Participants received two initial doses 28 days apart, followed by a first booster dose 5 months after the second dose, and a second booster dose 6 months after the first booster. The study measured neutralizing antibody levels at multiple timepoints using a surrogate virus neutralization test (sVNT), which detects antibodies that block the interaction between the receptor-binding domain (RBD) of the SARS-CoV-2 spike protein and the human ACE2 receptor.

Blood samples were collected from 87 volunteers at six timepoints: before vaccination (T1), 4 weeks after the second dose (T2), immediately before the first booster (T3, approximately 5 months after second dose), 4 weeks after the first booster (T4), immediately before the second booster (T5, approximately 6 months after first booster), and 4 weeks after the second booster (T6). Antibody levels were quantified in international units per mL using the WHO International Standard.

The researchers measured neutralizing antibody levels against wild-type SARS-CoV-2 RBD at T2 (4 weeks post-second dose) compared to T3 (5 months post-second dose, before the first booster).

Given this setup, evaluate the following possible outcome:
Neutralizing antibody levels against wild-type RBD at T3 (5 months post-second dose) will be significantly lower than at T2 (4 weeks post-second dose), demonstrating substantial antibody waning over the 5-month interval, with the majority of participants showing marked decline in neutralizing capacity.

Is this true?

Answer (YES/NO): YES